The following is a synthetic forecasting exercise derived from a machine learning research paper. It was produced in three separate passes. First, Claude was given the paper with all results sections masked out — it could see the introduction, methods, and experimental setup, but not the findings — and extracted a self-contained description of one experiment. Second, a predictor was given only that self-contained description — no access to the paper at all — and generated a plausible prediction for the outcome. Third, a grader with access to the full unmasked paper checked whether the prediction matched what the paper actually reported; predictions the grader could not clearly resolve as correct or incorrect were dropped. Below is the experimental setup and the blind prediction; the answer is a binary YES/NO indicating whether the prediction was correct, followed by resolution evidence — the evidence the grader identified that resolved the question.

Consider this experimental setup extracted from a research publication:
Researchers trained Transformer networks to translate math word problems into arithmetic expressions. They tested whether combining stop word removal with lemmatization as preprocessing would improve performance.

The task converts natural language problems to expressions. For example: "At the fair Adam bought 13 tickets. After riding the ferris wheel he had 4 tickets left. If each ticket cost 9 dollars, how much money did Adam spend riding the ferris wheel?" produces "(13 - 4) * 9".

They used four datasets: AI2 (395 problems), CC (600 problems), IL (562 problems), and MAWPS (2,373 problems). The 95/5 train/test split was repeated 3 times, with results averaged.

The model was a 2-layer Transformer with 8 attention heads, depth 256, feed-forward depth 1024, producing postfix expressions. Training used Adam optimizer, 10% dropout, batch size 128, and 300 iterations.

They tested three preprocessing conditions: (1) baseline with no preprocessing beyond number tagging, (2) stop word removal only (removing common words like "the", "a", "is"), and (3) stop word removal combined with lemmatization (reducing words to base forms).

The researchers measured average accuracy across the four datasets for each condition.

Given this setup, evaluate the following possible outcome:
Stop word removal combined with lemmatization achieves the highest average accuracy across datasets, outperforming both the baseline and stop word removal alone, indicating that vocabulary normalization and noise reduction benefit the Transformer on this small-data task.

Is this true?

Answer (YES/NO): NO